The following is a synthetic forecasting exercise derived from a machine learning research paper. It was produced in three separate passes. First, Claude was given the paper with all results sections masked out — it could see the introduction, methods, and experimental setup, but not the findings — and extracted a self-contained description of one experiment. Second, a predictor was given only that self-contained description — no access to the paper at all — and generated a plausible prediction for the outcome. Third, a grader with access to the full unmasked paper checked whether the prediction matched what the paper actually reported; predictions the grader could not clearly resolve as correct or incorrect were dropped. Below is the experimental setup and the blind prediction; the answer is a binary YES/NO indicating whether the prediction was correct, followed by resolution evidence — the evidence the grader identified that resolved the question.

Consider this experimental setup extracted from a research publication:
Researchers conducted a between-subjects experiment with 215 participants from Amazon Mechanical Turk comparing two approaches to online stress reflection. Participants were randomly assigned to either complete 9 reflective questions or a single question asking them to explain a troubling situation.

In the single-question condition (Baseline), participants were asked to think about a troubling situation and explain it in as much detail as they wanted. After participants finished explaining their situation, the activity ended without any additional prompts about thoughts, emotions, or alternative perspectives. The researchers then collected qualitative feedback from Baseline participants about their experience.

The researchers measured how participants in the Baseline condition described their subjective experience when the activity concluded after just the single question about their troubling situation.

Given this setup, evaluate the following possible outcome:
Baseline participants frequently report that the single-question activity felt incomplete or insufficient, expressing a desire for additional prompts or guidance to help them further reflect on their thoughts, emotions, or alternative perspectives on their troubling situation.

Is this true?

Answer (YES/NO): YES